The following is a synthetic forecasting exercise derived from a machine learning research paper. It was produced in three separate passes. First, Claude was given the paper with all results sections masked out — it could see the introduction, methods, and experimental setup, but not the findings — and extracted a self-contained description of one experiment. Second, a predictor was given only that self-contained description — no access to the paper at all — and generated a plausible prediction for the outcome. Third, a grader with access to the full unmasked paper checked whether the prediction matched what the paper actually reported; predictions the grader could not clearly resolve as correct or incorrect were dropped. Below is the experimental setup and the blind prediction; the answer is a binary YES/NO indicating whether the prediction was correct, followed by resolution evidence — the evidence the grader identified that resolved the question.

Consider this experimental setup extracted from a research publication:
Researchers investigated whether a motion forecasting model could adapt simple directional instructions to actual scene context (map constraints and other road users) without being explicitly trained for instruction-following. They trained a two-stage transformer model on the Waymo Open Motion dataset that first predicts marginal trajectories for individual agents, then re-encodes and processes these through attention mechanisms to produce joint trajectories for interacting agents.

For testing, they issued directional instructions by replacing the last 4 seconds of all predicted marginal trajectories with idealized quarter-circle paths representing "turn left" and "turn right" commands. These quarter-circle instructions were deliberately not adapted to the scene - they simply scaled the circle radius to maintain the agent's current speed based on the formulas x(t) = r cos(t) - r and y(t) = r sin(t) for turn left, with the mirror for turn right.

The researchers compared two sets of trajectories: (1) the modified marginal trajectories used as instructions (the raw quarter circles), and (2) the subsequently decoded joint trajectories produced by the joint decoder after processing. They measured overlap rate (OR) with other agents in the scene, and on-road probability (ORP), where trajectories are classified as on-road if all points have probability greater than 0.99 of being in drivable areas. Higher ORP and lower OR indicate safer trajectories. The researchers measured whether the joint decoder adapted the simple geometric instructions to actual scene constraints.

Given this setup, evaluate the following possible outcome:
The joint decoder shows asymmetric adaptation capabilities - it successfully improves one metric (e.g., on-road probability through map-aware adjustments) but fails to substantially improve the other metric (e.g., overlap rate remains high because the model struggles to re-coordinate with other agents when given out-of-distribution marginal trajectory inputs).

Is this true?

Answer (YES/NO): NO